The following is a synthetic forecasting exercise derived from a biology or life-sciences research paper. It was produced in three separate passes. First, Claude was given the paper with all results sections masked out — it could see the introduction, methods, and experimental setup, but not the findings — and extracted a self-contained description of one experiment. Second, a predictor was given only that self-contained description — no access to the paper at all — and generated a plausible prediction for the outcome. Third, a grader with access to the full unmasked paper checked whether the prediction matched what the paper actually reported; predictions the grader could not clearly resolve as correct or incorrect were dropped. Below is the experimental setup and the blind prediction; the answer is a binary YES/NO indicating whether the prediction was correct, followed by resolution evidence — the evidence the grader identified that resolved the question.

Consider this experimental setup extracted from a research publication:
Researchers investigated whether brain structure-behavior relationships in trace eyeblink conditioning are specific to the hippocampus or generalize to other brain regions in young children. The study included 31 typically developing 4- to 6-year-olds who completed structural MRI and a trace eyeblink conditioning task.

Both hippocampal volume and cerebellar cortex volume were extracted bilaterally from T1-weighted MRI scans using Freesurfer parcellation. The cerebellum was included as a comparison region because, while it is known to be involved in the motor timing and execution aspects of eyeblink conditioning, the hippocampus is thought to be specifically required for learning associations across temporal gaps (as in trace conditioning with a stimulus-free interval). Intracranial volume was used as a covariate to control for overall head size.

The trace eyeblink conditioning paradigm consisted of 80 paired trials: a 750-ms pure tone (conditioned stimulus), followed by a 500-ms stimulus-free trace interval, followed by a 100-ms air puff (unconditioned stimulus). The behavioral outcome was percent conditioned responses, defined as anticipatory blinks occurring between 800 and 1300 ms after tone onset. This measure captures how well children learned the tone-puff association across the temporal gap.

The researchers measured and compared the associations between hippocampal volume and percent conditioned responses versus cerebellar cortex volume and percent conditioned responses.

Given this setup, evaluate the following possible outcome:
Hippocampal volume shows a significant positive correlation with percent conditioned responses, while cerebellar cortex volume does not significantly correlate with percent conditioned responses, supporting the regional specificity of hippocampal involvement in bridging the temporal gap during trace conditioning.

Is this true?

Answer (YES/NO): NO